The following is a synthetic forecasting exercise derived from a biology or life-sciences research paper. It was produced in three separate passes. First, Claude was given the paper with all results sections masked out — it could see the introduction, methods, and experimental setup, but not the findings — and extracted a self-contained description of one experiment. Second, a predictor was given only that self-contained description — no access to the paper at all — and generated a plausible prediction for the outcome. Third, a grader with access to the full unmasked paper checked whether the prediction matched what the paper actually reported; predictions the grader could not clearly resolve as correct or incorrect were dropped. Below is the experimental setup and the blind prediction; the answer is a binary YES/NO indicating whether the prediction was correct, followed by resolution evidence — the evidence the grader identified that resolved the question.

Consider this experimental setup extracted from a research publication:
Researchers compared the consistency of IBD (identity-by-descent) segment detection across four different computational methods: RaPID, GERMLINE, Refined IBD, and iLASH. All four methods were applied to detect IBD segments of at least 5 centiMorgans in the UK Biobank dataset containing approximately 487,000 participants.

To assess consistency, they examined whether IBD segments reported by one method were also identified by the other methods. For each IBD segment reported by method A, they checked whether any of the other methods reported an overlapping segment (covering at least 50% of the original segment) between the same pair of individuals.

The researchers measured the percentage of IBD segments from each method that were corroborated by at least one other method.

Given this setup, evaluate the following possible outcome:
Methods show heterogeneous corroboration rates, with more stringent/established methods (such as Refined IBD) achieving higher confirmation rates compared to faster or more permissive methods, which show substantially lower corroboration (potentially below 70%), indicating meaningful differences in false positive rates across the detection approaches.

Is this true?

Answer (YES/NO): NO